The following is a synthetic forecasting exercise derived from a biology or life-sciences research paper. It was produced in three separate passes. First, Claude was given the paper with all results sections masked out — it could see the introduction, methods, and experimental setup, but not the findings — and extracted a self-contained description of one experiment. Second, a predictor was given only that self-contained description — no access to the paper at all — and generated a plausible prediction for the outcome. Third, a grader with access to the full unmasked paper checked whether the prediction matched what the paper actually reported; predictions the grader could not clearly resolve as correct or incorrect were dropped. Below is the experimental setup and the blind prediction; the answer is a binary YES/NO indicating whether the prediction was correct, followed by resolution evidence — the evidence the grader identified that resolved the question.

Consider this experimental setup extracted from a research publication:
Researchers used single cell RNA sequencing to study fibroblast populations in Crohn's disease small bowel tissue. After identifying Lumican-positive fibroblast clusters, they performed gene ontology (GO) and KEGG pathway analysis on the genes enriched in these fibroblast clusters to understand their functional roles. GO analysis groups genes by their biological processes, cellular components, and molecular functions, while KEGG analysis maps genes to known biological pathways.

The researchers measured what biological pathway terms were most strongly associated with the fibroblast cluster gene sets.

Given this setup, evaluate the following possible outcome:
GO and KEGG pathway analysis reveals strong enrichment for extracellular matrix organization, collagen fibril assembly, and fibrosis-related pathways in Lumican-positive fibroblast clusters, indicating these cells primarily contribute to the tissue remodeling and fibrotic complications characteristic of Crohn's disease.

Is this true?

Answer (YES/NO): YES